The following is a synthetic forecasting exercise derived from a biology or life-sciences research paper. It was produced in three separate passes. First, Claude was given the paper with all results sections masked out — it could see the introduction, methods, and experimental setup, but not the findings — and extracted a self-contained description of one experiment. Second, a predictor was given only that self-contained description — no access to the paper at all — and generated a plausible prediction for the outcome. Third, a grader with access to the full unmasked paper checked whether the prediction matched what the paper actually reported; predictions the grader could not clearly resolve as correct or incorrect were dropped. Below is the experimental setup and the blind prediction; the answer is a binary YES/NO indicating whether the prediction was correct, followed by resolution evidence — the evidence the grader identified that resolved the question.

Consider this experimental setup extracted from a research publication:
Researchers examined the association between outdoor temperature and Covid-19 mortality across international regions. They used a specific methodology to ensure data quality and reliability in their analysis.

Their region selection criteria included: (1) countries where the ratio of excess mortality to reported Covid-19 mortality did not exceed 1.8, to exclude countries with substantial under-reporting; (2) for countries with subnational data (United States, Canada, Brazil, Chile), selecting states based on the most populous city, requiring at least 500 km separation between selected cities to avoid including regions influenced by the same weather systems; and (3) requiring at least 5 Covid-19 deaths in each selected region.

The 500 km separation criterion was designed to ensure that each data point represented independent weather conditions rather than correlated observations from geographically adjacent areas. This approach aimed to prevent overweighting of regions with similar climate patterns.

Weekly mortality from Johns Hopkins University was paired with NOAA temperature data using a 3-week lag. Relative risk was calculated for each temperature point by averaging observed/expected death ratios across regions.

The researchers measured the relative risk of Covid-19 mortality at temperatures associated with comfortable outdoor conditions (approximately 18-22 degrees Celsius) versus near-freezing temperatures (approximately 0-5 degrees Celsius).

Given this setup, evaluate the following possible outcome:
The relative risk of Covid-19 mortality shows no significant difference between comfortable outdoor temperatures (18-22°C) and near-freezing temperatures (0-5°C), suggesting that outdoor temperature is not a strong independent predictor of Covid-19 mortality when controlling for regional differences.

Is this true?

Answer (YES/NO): NO